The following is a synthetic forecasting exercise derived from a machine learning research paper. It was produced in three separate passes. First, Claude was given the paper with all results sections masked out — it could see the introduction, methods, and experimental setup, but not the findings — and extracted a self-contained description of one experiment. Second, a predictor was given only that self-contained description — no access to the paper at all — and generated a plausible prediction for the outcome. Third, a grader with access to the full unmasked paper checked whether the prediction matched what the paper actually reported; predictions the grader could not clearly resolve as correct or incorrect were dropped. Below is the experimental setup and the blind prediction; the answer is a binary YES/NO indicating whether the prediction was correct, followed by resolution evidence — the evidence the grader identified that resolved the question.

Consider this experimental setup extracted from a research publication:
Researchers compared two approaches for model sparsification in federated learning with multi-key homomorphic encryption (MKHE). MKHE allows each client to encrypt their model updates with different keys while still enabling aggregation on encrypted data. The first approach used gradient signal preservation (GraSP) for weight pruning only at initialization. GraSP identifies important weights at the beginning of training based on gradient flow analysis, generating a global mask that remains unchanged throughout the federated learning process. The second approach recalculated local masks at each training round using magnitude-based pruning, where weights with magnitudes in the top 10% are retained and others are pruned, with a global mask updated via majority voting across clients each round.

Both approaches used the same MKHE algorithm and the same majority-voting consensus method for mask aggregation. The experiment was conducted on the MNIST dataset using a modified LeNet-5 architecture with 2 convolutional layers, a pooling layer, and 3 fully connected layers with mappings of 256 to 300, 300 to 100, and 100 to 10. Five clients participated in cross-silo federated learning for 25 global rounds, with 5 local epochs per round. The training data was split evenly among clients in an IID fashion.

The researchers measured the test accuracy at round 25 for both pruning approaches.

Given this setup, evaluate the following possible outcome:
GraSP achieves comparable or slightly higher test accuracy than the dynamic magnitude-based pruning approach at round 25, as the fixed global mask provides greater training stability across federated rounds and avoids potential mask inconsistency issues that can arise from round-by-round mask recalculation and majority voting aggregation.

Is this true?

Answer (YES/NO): NO